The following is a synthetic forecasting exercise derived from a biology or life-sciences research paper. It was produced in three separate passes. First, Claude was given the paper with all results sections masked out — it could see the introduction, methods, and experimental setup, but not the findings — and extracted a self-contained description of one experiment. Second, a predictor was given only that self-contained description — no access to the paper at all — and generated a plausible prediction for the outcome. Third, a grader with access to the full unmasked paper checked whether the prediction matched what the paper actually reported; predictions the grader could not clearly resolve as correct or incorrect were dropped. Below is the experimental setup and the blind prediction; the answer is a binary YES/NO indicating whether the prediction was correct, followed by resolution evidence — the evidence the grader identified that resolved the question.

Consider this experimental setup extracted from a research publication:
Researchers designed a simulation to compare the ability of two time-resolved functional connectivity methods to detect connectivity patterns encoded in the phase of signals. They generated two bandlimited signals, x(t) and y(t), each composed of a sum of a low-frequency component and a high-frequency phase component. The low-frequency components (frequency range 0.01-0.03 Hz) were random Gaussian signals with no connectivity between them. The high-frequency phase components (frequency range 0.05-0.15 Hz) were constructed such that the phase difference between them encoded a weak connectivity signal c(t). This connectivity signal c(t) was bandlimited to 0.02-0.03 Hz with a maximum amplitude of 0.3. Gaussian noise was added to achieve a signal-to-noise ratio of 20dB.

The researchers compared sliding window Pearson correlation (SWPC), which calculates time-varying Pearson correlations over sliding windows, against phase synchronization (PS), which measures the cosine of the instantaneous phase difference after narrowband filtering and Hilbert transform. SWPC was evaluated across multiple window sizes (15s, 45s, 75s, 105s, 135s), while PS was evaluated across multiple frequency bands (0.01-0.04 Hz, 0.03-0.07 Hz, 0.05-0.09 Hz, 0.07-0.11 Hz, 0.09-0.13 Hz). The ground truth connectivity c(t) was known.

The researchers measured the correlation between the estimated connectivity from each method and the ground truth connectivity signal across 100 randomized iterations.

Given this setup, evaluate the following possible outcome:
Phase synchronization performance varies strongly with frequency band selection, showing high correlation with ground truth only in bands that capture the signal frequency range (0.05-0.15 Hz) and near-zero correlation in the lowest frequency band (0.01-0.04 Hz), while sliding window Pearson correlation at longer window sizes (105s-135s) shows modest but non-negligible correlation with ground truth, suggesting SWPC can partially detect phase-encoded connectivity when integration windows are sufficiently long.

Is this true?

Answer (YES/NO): NO